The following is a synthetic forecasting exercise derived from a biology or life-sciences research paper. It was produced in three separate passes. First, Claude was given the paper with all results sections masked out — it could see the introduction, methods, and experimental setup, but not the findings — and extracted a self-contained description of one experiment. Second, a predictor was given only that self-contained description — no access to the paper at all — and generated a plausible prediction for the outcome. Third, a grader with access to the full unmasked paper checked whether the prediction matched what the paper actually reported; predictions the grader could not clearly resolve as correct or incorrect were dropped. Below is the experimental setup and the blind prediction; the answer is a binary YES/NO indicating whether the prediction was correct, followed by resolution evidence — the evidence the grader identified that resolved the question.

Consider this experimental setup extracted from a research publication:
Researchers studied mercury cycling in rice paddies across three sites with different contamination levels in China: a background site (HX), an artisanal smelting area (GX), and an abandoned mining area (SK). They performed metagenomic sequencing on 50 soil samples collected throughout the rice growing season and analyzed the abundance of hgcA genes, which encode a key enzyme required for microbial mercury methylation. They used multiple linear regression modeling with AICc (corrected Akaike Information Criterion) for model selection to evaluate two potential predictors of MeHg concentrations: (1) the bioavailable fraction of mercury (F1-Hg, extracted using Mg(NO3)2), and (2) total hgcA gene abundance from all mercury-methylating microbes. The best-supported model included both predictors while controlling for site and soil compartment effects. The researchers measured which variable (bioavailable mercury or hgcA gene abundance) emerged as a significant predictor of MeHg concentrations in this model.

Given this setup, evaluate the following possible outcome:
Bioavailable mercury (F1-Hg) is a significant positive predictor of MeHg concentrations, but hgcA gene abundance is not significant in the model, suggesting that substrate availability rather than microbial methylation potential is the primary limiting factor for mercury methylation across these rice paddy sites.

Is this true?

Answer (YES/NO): YES